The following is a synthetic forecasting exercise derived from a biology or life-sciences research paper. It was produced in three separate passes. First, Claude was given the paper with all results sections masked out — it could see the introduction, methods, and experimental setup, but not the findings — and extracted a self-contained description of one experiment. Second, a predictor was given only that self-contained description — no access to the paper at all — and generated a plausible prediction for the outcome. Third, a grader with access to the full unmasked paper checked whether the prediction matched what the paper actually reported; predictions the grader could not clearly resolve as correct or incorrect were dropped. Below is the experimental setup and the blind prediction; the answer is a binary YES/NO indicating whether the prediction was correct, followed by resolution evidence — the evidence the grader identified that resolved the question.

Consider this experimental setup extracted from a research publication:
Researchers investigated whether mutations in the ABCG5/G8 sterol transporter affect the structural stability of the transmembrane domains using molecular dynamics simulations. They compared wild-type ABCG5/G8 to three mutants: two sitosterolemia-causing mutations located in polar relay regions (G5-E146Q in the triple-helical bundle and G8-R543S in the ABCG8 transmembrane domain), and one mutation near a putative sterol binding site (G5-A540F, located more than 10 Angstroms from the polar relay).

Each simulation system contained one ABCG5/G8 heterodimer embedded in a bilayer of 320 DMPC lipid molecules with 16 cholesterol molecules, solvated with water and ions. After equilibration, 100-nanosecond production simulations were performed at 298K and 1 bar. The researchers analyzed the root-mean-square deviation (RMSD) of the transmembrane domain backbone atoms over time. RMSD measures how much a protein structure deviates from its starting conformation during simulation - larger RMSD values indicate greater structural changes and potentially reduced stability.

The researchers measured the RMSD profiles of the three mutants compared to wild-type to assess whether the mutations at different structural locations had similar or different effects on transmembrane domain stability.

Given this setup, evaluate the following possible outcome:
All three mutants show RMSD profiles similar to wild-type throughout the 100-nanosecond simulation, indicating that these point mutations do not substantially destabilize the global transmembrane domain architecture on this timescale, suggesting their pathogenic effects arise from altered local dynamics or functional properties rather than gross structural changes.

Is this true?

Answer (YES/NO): NO